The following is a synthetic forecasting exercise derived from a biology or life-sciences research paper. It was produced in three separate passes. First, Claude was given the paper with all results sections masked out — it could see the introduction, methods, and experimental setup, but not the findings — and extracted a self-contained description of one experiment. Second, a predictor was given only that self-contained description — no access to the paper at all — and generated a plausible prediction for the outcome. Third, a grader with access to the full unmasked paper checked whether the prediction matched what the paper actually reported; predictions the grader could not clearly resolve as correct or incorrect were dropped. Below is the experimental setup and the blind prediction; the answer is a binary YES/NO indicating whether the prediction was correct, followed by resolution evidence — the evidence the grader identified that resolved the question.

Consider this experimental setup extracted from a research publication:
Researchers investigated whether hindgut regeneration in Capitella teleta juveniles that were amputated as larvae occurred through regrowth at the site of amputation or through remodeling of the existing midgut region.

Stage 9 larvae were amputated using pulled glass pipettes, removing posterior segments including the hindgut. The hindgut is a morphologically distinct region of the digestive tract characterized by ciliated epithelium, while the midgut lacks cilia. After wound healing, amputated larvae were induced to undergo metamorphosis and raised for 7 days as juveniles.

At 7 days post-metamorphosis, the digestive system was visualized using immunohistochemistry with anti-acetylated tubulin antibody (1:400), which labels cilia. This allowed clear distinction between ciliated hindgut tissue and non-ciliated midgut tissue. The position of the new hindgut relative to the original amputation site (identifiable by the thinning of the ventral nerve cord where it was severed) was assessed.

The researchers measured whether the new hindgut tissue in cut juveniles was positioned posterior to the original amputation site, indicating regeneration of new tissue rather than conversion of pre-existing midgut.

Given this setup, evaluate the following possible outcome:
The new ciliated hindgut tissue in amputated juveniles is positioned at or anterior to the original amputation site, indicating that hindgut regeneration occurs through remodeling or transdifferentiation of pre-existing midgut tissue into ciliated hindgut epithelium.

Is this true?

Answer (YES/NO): NO